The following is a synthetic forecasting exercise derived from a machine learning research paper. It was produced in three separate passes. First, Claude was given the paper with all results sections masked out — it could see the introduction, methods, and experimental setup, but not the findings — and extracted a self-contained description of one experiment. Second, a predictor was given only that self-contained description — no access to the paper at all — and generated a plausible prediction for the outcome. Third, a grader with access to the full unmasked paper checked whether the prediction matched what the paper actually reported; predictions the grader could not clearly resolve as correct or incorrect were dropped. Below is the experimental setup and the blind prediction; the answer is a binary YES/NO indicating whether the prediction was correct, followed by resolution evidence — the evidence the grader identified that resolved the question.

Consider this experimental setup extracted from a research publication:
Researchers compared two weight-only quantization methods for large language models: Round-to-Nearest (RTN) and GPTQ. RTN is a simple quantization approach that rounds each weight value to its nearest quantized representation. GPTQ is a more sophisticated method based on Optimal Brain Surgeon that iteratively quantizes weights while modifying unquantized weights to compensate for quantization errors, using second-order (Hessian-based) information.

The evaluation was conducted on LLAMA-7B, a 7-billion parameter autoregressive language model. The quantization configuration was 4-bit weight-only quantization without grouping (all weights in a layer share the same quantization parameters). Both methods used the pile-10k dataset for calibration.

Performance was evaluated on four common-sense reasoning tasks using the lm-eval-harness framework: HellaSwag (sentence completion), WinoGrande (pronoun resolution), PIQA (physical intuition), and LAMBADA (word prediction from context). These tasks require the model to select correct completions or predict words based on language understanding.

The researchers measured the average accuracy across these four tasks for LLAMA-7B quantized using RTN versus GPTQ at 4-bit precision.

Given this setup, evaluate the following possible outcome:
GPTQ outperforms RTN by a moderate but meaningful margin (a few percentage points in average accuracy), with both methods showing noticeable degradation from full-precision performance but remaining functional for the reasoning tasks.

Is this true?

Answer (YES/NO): NO